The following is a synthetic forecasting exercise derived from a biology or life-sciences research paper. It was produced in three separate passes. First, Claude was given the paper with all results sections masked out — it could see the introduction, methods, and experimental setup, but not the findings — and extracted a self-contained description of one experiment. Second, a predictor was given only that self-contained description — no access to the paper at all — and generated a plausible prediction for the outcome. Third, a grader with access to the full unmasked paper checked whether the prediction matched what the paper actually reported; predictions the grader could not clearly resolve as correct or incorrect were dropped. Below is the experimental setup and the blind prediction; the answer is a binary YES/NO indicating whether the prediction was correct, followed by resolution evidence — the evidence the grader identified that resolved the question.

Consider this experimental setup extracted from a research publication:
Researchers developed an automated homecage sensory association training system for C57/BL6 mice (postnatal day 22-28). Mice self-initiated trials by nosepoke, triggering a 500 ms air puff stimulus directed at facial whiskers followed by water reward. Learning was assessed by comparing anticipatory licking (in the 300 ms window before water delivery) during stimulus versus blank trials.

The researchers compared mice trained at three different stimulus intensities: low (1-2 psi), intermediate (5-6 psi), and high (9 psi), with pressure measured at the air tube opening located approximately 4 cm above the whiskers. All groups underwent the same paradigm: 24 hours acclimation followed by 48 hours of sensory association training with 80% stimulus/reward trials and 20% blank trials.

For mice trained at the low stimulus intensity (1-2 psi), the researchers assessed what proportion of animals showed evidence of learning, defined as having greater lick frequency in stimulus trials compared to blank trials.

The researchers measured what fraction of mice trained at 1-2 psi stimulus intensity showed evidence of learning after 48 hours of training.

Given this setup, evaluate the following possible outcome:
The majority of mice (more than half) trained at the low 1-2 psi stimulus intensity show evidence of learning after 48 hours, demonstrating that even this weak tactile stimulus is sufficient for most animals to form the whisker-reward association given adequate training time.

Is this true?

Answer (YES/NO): NO